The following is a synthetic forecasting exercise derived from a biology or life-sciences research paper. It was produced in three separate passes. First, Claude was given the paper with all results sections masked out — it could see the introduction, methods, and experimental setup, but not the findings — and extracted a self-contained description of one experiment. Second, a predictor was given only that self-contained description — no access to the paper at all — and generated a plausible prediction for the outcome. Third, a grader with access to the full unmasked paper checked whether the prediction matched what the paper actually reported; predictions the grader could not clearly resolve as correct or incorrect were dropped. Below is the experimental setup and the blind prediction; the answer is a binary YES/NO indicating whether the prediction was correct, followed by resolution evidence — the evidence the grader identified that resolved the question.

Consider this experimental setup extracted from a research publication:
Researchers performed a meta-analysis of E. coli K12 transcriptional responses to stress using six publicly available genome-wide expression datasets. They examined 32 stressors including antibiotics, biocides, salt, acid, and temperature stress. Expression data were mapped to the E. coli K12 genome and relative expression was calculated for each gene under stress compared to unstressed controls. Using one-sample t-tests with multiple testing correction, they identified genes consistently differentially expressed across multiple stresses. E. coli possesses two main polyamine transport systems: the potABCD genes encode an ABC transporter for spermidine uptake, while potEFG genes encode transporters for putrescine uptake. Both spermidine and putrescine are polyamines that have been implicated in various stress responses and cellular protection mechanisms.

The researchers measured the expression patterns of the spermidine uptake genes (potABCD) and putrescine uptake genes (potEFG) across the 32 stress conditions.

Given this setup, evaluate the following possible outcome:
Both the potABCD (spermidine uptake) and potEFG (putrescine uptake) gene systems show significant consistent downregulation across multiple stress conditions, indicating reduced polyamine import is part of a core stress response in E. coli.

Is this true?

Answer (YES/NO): NO